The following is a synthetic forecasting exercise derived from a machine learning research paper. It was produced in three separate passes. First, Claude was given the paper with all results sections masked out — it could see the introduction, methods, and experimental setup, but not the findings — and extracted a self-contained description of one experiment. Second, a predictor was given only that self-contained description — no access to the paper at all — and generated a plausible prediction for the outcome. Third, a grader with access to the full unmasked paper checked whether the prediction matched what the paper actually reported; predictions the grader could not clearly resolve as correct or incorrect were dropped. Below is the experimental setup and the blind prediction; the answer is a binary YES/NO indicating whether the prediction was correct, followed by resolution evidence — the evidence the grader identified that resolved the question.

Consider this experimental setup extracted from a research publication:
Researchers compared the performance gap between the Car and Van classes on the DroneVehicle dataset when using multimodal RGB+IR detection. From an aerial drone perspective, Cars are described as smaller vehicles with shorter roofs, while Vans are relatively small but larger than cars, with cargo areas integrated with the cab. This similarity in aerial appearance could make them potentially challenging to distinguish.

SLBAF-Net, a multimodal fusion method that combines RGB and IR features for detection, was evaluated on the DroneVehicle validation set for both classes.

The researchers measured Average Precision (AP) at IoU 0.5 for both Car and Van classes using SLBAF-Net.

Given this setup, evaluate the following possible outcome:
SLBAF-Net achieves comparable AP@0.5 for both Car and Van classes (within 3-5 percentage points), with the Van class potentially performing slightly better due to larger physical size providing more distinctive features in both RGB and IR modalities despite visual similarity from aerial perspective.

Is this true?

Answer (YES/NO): NO